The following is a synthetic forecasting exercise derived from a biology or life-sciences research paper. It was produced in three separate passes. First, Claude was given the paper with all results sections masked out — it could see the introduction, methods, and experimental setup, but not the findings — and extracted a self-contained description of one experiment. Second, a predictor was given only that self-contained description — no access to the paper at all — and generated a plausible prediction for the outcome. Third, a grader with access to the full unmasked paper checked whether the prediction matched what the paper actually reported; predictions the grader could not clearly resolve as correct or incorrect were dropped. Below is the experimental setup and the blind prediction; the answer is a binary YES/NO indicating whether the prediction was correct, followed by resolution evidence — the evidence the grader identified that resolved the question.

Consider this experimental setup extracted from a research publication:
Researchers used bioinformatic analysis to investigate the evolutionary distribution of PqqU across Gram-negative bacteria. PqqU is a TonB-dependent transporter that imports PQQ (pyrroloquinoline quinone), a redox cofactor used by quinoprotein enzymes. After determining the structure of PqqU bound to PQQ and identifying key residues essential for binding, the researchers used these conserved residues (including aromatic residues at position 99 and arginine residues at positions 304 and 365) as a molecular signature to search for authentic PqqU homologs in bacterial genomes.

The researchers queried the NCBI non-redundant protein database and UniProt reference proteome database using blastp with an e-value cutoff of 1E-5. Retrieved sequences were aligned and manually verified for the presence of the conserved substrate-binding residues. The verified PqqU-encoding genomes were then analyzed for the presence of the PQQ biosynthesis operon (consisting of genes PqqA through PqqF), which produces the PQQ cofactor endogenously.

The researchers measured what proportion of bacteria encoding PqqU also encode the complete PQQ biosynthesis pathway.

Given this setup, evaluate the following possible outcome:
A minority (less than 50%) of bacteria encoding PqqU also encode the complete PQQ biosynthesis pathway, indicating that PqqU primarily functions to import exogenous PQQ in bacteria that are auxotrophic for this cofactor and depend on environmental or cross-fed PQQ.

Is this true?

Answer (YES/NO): YES